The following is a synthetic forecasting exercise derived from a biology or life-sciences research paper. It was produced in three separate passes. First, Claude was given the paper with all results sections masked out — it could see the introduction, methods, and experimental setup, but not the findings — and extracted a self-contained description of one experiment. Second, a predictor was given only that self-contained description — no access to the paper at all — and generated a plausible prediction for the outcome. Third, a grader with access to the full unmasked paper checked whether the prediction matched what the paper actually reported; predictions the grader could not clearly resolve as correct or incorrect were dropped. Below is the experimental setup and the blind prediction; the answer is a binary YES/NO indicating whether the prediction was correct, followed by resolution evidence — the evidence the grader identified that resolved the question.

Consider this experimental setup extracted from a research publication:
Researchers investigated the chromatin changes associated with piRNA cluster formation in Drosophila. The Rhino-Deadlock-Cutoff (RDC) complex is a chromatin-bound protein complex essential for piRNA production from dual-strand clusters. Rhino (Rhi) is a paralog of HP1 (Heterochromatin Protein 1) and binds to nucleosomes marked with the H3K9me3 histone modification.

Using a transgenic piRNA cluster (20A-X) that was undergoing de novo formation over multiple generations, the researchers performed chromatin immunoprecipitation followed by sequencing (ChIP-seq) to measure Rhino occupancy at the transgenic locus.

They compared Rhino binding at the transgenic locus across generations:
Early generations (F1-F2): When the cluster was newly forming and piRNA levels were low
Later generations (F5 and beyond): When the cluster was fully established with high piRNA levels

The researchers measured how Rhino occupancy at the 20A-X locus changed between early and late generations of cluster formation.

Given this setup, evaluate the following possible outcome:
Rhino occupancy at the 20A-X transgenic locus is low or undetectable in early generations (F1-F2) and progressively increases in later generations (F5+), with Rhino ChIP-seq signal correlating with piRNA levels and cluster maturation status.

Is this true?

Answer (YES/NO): NO